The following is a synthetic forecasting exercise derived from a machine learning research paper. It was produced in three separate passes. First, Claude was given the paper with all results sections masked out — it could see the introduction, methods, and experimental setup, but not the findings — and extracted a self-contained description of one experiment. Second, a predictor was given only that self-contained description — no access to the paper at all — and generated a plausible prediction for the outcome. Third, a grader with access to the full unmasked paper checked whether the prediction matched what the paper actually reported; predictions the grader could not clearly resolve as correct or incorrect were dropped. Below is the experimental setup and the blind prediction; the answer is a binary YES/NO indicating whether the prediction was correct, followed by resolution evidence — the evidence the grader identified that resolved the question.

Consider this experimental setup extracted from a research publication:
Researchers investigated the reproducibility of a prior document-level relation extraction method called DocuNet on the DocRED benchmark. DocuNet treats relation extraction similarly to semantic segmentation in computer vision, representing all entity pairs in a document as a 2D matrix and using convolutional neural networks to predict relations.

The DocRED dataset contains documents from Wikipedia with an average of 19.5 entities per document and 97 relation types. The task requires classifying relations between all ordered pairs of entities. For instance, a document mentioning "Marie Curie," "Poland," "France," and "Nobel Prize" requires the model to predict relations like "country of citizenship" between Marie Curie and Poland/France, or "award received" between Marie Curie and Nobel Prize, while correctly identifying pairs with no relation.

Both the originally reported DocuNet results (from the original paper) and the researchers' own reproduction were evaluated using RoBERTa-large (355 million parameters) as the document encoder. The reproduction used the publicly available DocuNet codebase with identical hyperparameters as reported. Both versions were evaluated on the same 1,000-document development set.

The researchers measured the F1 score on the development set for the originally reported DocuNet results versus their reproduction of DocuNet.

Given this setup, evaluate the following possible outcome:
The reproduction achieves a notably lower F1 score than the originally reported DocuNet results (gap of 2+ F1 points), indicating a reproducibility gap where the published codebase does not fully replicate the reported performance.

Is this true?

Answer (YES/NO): NO